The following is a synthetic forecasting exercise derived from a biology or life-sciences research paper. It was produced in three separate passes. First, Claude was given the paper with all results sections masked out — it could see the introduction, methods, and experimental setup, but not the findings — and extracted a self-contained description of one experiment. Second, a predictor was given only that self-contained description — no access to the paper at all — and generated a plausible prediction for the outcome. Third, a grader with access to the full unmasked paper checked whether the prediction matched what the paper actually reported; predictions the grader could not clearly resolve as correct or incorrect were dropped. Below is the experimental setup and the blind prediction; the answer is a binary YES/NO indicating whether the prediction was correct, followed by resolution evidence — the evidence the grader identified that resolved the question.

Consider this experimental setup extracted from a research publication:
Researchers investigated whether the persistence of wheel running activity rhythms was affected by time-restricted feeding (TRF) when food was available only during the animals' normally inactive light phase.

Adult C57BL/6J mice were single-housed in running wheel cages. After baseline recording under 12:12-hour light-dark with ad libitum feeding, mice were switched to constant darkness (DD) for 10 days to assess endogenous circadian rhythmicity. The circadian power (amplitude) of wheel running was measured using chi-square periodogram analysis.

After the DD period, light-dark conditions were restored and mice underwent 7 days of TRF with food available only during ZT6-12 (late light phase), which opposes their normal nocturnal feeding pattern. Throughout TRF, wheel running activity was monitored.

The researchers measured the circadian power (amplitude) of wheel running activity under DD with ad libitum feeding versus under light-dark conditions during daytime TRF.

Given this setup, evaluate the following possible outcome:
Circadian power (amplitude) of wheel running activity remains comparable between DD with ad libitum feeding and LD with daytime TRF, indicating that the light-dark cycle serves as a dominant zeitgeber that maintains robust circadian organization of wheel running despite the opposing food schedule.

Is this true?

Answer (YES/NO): NO